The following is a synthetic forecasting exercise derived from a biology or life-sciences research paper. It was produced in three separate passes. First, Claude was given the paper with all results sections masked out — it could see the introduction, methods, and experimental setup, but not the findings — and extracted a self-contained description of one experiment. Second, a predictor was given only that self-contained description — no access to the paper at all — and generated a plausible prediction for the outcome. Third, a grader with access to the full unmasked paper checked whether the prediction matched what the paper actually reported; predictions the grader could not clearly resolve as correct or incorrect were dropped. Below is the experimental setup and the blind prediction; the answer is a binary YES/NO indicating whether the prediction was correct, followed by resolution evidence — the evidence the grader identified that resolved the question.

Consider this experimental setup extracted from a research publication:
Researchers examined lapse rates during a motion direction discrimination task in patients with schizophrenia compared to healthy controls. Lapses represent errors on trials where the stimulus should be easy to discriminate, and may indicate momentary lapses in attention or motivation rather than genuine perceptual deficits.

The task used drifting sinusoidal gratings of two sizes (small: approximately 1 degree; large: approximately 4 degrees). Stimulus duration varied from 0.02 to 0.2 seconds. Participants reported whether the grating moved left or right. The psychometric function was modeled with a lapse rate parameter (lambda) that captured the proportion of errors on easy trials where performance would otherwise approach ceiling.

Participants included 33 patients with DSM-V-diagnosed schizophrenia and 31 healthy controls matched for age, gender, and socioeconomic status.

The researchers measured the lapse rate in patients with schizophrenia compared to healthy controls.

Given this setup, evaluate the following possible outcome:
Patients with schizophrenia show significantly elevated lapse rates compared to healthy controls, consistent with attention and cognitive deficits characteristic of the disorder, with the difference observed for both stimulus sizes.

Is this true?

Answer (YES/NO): YES